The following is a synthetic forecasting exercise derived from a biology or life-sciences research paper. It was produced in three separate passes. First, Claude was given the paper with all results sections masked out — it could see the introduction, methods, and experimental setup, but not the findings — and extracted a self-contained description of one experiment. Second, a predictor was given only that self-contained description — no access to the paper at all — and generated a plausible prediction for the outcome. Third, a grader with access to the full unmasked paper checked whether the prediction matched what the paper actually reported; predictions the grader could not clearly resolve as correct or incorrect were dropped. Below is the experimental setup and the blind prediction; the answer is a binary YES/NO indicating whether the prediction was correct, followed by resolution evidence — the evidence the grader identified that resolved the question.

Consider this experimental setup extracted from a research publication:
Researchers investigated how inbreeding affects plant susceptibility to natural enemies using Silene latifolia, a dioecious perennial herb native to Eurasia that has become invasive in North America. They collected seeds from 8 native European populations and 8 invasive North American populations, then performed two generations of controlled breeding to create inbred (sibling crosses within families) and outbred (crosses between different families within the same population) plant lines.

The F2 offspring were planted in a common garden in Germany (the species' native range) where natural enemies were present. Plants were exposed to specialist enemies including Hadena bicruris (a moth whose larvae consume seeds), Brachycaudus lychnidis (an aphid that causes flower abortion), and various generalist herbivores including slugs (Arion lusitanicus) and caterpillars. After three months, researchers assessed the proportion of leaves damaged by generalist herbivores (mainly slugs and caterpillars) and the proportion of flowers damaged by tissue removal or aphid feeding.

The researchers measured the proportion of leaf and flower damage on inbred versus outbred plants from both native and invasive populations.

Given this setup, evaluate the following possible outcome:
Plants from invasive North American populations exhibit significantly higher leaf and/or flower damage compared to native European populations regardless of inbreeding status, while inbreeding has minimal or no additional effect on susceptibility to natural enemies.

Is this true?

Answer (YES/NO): NO